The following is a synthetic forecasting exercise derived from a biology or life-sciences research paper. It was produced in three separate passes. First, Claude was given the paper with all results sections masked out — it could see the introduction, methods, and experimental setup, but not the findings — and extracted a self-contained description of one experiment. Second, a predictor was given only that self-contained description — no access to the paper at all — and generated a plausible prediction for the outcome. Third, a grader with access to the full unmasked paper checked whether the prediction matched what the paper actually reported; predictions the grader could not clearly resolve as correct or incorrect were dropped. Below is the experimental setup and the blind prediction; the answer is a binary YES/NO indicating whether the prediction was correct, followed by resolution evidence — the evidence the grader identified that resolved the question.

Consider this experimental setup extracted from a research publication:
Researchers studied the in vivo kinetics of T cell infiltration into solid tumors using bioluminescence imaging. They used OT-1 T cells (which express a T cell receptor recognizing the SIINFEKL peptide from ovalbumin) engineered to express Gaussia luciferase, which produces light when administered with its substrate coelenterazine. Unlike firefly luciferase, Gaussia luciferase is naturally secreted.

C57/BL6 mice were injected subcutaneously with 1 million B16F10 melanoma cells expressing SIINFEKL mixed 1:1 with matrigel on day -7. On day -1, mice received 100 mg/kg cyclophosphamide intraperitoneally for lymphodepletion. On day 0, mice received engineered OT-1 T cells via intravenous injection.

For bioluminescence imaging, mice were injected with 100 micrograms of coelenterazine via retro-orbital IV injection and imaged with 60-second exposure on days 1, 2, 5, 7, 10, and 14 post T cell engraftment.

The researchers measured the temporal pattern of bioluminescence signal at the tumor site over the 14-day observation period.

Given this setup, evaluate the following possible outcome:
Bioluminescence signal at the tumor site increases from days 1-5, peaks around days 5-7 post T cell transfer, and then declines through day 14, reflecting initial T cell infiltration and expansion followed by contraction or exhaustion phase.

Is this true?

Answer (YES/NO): YES